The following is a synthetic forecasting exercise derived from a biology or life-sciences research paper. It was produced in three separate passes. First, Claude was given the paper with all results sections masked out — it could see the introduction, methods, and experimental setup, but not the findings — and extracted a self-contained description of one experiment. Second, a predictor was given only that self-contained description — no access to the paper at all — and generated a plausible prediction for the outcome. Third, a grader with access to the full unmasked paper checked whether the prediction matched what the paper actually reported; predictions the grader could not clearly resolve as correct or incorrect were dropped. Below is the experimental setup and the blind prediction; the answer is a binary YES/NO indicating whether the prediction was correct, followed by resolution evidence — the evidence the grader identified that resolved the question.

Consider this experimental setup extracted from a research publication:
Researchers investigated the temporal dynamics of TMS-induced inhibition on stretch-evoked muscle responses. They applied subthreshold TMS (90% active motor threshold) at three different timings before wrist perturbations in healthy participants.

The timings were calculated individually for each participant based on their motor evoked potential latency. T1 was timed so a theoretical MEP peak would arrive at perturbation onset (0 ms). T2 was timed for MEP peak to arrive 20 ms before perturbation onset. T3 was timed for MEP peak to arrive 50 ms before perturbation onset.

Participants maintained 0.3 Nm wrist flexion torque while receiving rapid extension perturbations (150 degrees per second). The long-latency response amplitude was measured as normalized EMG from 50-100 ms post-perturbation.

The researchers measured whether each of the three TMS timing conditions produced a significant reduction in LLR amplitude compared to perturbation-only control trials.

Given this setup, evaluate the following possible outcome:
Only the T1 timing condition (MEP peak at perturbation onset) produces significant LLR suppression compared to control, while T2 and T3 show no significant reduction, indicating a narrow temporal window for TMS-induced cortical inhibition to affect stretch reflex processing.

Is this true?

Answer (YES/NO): NO